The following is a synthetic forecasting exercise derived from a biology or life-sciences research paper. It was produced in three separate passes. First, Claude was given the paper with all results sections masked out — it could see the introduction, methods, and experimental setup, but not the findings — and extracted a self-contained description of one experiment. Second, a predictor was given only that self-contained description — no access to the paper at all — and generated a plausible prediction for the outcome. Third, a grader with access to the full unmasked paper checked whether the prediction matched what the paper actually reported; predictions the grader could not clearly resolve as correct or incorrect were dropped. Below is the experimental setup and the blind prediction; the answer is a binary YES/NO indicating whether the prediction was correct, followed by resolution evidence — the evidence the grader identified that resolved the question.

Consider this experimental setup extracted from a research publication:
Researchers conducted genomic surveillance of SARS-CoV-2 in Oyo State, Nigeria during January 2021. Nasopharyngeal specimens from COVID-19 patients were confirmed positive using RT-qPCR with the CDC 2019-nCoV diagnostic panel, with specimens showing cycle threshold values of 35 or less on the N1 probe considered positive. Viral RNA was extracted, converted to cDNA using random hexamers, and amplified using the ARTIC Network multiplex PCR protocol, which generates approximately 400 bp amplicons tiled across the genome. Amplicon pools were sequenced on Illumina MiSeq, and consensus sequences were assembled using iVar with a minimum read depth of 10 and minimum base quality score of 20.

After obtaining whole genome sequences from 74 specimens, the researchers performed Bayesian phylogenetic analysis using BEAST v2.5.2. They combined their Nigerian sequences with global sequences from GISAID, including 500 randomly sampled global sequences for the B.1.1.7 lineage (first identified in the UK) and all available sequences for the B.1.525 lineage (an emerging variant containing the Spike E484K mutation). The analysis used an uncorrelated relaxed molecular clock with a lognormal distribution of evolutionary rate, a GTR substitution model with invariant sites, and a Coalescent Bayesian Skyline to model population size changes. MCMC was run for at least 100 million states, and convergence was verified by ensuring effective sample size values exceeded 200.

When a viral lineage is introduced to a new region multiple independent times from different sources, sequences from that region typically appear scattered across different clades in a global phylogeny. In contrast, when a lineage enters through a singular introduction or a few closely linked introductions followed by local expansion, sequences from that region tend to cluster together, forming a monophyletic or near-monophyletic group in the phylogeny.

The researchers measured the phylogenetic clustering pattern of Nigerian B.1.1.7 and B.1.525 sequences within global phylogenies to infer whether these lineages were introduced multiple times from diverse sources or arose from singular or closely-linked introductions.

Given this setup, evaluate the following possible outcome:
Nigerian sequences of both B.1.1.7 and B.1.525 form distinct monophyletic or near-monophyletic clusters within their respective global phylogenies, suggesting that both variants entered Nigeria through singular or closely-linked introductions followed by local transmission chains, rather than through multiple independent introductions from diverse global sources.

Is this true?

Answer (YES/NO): YES